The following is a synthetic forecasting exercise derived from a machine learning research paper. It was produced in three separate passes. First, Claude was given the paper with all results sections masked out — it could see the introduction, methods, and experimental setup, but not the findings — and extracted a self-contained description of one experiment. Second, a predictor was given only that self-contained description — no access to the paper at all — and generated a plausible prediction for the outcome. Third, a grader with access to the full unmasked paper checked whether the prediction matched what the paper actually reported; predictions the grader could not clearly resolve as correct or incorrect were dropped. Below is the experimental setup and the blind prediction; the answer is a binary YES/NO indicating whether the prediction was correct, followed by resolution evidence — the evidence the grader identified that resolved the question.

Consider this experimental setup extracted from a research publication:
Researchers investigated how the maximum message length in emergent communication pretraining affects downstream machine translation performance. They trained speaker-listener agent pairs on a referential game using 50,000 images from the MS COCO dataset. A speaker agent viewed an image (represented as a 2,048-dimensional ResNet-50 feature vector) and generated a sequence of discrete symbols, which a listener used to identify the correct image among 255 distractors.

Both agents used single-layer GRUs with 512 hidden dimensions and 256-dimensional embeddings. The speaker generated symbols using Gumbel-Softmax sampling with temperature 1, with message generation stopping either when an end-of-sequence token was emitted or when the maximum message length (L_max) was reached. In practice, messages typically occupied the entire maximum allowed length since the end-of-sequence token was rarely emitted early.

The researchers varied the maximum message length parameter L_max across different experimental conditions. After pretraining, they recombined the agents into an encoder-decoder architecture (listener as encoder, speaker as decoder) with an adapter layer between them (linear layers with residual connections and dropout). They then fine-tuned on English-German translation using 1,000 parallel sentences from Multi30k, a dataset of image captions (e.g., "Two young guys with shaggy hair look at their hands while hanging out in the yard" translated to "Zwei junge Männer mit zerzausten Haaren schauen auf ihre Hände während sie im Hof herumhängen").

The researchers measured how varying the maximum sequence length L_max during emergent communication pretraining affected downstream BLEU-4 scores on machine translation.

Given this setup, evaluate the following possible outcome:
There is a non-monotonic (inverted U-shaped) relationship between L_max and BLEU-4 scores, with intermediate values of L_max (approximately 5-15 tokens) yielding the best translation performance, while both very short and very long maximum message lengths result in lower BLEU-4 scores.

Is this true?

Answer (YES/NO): NO